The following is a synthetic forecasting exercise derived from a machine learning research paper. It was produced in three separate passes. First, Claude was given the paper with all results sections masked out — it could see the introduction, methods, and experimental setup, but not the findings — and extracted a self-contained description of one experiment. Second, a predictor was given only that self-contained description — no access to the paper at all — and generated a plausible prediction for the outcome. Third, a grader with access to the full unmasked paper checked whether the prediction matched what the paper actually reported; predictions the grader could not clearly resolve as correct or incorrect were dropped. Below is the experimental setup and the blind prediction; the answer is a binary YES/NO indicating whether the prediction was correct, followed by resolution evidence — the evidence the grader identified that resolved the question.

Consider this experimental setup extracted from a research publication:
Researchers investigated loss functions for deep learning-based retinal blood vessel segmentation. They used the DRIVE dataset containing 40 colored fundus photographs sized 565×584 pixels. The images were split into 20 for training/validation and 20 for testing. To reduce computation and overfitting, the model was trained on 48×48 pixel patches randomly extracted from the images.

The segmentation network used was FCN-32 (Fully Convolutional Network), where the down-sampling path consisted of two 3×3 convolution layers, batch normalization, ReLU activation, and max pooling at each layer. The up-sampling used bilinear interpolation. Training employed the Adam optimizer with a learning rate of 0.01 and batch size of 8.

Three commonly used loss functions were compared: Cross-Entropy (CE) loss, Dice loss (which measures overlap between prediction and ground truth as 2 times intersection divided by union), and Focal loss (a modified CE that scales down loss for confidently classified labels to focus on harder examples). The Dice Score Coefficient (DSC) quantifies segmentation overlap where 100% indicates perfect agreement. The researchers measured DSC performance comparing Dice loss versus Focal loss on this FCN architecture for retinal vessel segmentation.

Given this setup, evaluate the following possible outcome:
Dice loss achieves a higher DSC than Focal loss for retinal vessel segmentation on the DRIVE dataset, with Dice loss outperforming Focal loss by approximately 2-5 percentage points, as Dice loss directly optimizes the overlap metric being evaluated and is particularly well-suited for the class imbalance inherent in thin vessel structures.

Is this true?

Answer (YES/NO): YES